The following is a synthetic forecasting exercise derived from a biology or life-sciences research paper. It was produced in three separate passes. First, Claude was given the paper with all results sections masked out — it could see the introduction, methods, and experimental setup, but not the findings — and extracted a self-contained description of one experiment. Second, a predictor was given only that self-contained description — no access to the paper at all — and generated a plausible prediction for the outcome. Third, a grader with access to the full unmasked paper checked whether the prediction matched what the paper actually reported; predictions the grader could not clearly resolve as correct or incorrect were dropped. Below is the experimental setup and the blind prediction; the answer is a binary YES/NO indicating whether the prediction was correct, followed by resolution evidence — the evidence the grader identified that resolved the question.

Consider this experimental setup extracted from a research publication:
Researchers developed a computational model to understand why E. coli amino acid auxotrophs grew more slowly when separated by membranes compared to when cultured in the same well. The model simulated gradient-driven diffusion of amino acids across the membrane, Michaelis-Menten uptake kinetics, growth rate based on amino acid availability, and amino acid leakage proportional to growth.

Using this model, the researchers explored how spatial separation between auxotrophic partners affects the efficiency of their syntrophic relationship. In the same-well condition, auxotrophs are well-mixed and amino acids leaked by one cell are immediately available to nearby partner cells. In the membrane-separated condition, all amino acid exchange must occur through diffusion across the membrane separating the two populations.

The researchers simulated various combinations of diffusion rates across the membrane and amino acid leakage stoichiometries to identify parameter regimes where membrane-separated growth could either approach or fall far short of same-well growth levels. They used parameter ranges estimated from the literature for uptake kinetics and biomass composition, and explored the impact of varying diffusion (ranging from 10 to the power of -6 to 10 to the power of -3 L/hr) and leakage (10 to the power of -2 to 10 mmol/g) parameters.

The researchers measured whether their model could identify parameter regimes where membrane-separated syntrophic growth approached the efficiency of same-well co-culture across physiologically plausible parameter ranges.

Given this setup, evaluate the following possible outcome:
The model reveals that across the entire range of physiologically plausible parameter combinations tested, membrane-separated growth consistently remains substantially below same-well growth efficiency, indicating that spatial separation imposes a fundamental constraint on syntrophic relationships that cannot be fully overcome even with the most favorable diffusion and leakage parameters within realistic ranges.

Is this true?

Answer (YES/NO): NO